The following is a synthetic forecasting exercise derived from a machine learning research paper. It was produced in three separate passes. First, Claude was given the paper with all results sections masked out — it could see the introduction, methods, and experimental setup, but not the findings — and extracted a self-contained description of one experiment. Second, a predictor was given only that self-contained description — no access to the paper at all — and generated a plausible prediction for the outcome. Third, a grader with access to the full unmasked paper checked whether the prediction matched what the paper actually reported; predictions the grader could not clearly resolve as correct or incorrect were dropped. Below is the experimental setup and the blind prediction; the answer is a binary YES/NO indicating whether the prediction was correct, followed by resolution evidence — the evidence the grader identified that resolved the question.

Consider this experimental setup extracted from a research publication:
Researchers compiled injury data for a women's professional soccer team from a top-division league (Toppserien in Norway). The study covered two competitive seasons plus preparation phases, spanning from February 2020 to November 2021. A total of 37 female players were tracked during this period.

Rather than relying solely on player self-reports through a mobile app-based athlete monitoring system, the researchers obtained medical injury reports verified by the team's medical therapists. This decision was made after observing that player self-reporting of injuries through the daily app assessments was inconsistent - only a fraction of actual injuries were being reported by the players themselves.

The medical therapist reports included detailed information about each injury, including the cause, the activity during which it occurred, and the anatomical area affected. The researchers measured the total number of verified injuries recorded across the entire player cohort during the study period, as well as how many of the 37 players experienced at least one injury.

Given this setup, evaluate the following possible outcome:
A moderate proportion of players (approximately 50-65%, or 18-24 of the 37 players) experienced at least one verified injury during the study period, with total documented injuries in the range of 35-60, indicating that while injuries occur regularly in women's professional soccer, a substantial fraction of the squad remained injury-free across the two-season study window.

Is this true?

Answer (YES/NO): NO